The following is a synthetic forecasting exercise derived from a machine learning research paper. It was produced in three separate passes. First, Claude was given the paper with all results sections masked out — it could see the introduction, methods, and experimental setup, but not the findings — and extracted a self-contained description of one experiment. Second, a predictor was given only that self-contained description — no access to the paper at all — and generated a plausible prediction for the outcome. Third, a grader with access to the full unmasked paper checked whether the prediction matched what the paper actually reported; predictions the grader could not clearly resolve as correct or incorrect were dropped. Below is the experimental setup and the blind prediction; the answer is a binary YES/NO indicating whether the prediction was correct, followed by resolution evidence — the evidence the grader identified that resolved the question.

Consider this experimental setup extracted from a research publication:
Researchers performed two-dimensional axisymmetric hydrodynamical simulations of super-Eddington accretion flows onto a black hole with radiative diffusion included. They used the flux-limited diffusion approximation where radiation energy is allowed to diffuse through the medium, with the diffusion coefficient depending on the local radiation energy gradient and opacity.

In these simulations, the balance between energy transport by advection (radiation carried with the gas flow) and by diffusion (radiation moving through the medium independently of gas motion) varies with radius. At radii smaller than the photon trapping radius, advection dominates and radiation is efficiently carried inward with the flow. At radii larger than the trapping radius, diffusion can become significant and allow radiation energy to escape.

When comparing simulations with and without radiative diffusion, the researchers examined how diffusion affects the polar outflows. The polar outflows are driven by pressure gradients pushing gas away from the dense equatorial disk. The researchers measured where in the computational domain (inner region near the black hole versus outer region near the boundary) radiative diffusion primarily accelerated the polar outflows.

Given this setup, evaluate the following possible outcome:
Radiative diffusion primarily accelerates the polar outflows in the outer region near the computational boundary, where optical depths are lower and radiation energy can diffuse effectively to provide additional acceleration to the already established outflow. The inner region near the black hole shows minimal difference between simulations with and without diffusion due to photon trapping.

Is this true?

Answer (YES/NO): NO